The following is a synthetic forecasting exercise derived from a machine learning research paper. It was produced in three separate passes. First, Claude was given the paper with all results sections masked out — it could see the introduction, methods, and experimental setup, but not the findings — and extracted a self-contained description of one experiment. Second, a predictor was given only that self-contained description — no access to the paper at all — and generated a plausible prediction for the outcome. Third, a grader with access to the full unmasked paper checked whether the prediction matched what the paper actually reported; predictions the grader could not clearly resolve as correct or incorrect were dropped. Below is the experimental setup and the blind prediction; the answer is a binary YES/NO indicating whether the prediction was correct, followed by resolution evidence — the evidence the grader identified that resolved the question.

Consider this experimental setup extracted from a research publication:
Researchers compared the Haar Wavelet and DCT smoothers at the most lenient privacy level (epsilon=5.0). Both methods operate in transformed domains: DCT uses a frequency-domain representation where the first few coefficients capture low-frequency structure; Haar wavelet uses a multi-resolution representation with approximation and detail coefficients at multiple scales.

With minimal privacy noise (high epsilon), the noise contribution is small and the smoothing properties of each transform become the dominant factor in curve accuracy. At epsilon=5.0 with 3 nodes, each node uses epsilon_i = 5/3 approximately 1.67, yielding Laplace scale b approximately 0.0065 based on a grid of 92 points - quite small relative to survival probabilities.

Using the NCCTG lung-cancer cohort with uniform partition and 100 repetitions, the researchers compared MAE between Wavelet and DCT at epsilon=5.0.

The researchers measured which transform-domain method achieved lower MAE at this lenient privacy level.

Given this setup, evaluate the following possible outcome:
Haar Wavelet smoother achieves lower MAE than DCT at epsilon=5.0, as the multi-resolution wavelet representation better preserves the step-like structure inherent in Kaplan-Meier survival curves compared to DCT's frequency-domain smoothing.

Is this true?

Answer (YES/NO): NO